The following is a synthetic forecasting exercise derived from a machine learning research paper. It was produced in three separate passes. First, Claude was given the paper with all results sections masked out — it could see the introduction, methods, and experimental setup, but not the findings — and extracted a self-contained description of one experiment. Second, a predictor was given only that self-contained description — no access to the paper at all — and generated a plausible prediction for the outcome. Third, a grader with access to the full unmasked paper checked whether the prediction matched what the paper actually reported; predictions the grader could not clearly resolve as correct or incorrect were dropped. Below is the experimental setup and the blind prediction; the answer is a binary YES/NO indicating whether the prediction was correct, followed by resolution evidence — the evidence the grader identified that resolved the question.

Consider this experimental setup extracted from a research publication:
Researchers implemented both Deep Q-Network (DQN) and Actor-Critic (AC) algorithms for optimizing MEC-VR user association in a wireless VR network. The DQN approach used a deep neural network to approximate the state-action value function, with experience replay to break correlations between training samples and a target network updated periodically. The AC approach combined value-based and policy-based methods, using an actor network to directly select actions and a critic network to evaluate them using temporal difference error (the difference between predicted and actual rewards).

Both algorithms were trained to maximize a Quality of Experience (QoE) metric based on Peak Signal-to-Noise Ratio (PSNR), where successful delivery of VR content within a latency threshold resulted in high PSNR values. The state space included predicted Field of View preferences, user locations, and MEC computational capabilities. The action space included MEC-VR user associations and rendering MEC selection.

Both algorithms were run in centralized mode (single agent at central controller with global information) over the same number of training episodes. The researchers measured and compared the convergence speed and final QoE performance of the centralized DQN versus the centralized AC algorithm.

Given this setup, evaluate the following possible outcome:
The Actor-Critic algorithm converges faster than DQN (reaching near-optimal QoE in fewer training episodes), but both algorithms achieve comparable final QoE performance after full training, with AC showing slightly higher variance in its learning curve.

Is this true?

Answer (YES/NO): NO